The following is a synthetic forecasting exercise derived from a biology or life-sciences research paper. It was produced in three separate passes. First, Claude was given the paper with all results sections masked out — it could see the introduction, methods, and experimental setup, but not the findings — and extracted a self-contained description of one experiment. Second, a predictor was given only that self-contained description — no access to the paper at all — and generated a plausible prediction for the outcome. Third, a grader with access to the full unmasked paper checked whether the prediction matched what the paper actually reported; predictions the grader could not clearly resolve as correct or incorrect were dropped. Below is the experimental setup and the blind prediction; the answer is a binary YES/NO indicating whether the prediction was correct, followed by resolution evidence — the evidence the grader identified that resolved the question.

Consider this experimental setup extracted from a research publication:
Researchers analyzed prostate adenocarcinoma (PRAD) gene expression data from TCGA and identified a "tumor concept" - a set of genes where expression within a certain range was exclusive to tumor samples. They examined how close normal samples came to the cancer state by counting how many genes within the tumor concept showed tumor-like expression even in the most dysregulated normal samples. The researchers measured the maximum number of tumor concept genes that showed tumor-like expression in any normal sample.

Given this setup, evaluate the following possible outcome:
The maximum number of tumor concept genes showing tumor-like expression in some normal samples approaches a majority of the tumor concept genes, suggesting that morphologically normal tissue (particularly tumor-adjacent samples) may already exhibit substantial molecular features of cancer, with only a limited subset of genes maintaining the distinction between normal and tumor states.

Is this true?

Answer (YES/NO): NO